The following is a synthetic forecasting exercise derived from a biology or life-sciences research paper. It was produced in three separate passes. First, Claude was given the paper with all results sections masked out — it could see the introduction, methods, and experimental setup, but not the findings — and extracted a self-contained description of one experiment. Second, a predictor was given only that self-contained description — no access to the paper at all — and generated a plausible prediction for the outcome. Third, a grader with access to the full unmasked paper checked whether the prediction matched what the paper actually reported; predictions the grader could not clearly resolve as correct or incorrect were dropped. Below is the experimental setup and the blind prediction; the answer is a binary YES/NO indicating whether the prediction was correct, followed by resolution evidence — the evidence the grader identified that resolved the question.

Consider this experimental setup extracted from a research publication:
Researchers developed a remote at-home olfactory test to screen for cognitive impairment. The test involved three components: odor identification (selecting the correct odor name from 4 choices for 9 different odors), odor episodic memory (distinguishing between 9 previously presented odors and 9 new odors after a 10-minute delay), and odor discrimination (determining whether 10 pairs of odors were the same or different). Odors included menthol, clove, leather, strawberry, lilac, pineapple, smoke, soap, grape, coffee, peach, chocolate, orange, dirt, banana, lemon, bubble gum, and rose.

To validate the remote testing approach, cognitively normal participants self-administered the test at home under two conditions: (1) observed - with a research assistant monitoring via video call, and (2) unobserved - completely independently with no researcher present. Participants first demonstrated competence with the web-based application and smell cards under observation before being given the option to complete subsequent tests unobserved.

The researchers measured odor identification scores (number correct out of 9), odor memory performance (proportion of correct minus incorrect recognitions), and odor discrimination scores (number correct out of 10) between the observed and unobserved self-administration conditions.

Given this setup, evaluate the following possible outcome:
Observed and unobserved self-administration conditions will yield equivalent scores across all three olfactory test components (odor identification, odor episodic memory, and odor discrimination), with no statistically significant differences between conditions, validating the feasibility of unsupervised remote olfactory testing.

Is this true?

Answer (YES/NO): YES